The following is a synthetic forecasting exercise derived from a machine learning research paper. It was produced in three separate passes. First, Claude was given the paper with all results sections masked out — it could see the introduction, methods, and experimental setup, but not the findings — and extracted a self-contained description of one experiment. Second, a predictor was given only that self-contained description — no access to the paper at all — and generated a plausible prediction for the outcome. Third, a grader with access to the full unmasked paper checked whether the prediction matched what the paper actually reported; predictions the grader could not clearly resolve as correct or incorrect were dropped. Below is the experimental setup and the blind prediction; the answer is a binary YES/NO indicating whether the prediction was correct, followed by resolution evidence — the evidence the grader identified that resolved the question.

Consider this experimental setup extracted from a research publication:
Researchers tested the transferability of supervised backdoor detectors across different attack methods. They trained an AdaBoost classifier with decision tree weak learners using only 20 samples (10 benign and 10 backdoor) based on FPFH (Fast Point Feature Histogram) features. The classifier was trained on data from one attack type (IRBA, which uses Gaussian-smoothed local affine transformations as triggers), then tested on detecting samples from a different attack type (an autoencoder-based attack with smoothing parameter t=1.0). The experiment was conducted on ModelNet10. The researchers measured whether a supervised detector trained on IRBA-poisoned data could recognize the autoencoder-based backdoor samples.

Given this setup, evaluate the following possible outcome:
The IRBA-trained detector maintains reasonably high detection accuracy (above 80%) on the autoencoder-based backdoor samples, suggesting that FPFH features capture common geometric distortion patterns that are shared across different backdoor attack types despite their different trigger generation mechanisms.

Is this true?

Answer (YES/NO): NO